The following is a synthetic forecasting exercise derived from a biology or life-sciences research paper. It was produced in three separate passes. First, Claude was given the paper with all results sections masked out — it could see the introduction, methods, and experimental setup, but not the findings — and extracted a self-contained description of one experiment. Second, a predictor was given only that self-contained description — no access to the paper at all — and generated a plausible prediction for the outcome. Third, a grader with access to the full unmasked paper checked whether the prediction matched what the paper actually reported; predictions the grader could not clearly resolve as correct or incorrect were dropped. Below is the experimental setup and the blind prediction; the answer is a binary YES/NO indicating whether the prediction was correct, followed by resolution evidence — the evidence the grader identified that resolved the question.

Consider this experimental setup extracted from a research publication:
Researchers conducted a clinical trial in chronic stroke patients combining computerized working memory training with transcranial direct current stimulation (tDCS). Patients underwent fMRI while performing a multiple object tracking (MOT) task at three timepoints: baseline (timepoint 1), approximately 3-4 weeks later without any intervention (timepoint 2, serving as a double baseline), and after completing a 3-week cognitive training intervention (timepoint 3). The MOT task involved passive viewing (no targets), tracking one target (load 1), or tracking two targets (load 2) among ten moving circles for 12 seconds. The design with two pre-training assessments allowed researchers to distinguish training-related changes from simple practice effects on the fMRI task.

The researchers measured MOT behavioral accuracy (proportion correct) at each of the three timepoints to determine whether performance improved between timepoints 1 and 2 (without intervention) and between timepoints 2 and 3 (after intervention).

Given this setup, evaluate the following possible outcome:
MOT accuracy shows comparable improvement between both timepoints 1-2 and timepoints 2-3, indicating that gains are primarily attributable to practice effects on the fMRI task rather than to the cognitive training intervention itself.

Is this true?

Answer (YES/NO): NO